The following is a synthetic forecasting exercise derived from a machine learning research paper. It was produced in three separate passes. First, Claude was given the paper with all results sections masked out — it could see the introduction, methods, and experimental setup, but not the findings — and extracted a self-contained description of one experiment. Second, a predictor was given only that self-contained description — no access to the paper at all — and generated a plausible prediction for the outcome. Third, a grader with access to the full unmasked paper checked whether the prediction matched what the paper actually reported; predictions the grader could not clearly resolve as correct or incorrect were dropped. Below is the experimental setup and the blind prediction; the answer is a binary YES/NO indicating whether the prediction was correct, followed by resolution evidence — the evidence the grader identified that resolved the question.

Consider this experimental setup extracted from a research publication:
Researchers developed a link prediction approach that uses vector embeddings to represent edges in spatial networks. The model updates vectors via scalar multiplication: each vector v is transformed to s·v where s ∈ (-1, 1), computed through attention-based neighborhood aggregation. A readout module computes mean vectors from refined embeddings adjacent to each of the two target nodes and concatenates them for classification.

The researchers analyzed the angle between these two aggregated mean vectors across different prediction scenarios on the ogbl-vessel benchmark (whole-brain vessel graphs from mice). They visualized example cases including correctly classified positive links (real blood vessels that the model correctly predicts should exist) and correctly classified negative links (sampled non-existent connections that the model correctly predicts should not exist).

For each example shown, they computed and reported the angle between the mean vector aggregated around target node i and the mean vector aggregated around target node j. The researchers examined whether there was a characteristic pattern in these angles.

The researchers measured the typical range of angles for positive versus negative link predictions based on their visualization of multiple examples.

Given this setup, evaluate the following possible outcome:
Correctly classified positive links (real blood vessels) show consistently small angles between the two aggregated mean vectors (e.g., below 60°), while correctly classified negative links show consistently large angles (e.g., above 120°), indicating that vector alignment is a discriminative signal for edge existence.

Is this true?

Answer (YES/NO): NO